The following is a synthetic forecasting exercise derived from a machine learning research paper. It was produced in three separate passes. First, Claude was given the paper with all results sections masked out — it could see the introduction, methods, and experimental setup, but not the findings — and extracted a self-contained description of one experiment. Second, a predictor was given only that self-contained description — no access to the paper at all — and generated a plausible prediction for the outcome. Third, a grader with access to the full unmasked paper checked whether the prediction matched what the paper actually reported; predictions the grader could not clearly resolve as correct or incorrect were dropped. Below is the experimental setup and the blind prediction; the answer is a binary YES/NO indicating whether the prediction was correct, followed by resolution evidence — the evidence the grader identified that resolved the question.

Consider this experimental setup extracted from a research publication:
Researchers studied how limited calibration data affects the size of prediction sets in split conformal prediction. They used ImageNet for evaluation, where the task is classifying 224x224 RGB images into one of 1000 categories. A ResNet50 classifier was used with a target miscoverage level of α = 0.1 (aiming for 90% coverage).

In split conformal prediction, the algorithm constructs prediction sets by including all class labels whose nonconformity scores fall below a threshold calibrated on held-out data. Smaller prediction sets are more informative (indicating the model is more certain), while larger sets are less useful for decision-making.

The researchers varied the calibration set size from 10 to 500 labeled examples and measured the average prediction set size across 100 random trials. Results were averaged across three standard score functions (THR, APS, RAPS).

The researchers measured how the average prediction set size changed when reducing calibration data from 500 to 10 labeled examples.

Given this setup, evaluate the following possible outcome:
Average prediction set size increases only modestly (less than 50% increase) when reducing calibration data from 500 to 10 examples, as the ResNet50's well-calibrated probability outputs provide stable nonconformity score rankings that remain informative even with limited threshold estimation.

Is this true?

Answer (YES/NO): NO